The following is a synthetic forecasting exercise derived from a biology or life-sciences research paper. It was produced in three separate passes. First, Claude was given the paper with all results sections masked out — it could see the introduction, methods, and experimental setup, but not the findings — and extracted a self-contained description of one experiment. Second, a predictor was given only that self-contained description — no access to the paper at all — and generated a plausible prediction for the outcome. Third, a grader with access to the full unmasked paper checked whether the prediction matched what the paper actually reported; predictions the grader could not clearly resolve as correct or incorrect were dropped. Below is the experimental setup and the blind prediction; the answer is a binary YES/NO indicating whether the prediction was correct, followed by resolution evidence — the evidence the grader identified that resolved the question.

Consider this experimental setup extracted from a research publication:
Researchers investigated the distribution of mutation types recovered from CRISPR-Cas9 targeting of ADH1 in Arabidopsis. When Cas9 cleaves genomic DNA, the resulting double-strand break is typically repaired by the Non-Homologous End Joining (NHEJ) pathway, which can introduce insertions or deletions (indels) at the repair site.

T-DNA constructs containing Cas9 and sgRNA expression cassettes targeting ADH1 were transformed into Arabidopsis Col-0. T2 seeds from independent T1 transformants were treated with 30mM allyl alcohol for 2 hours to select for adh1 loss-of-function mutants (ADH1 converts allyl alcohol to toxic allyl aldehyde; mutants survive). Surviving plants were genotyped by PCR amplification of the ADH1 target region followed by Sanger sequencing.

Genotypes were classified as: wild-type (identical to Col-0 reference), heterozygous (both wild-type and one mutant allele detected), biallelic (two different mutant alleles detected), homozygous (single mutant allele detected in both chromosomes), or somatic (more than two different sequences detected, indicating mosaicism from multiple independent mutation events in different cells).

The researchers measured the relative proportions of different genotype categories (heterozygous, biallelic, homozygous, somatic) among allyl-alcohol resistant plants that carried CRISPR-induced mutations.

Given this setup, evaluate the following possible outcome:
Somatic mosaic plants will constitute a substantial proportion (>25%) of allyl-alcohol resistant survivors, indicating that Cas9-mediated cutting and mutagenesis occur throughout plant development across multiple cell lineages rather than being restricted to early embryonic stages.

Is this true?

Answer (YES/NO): NO